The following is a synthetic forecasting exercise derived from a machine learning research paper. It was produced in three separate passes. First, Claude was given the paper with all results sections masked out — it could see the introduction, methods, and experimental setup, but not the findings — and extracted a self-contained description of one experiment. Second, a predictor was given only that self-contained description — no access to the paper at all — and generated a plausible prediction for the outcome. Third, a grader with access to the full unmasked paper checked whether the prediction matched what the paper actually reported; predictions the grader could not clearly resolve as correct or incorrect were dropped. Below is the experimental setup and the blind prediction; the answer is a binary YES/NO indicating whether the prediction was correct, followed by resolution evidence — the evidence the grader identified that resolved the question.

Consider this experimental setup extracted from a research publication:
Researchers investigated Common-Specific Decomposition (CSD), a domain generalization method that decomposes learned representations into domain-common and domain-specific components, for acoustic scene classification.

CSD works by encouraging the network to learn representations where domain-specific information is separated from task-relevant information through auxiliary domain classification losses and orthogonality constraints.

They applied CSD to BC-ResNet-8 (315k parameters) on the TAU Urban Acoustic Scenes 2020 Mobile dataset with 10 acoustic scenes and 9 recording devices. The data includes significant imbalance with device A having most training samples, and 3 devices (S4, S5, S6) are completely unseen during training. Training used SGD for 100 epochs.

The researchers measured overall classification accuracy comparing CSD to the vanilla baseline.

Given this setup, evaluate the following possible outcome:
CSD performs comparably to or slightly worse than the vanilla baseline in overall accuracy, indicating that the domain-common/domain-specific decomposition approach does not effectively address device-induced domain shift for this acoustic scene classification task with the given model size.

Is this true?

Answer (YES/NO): YES